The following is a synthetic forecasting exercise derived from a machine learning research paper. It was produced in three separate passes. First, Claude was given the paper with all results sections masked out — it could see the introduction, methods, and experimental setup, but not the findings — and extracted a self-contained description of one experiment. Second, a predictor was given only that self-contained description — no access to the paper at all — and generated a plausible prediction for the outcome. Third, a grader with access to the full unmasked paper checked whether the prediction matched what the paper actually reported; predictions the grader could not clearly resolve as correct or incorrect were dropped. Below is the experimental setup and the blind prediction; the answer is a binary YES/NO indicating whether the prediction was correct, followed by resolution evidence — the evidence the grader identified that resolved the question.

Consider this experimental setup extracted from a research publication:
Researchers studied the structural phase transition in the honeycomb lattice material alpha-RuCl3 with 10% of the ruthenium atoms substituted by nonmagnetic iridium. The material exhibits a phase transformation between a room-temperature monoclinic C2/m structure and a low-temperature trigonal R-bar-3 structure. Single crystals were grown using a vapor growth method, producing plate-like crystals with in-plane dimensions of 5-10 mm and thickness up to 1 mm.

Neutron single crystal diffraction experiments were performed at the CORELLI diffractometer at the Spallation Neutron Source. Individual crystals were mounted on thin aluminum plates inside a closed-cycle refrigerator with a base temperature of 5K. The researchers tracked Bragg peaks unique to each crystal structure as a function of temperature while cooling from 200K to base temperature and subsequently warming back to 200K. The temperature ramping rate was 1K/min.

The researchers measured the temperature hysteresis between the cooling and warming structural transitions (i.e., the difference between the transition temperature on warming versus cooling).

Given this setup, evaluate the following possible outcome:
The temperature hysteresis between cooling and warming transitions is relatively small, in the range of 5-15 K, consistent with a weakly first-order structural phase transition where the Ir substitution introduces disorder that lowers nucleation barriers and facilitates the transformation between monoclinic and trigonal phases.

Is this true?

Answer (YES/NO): NO